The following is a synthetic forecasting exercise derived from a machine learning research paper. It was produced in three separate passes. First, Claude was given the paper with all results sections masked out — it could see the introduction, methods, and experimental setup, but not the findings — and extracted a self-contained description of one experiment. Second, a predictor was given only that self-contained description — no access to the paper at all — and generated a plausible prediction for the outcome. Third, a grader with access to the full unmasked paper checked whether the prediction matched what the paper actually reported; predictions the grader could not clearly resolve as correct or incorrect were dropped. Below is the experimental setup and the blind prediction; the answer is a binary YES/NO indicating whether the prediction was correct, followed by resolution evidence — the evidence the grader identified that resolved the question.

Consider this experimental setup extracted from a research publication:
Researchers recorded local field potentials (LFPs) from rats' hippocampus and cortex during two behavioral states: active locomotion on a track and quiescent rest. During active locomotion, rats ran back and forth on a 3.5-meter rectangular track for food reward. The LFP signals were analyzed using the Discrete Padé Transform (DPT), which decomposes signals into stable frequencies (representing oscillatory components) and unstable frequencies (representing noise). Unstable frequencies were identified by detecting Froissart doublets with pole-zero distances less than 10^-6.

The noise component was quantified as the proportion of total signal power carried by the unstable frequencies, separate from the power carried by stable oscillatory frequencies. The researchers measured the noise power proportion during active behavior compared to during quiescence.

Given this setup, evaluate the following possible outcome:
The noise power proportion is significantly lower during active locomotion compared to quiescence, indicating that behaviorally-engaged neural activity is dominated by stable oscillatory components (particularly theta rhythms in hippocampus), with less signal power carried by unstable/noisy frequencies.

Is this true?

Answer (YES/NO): YES